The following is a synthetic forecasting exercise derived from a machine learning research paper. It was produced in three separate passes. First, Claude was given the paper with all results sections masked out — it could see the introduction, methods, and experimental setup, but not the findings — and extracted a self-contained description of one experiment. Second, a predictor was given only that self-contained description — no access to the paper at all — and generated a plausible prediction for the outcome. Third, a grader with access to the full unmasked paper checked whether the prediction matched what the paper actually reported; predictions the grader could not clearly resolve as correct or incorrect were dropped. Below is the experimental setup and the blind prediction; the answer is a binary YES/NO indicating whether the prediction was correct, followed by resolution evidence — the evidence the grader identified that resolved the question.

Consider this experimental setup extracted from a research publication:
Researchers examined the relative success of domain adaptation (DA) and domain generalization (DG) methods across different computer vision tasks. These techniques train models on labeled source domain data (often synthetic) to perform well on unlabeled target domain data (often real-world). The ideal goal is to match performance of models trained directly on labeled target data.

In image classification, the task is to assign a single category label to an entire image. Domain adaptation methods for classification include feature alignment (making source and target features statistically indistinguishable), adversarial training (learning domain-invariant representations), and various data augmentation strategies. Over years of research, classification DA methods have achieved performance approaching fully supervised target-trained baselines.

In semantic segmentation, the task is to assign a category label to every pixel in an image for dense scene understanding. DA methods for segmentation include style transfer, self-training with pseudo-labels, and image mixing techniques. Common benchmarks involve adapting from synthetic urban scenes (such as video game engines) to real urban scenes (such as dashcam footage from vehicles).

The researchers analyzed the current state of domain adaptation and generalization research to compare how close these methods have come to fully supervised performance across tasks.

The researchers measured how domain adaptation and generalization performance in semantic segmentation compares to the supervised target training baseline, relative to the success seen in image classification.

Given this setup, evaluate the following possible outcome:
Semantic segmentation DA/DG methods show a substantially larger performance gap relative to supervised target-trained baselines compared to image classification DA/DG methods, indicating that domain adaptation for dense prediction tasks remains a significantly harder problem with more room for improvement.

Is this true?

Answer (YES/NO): YES